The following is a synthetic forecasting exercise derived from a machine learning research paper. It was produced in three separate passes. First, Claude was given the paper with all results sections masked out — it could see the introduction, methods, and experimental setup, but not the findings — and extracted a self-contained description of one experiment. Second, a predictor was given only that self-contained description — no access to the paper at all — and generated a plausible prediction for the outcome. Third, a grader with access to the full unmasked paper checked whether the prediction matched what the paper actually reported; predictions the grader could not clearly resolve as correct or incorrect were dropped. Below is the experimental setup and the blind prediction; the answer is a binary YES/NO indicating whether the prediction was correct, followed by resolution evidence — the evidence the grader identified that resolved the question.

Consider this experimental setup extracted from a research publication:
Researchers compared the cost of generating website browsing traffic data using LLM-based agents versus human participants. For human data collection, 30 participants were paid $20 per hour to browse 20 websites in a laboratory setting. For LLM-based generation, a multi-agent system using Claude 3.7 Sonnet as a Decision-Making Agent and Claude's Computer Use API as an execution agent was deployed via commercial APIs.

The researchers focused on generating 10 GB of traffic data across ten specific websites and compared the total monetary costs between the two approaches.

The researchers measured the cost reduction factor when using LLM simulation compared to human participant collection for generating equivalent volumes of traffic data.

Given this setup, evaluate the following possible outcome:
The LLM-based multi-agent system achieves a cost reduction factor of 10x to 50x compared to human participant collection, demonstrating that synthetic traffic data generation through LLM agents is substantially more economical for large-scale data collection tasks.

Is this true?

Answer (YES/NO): NO